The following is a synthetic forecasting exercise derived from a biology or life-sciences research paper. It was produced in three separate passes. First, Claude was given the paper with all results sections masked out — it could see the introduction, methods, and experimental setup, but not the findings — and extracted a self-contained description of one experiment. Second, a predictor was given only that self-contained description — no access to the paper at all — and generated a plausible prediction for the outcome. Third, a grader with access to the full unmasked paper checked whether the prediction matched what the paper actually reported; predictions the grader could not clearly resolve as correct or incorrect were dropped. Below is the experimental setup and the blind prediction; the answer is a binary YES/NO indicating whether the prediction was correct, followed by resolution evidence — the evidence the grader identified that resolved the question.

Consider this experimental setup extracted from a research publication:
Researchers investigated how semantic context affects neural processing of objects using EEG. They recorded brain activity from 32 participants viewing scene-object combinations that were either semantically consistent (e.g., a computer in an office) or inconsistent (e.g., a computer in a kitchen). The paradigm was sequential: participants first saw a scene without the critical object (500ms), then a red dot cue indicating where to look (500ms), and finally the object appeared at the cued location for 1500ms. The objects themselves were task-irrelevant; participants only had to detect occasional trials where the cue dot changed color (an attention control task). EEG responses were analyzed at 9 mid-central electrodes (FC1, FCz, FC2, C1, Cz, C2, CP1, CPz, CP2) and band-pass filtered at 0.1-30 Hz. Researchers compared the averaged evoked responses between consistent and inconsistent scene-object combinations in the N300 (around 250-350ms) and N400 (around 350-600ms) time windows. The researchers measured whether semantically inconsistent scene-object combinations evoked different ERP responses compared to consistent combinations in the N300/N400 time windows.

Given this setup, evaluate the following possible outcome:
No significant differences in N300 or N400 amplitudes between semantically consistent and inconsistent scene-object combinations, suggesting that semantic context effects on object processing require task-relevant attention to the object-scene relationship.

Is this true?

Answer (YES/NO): NO